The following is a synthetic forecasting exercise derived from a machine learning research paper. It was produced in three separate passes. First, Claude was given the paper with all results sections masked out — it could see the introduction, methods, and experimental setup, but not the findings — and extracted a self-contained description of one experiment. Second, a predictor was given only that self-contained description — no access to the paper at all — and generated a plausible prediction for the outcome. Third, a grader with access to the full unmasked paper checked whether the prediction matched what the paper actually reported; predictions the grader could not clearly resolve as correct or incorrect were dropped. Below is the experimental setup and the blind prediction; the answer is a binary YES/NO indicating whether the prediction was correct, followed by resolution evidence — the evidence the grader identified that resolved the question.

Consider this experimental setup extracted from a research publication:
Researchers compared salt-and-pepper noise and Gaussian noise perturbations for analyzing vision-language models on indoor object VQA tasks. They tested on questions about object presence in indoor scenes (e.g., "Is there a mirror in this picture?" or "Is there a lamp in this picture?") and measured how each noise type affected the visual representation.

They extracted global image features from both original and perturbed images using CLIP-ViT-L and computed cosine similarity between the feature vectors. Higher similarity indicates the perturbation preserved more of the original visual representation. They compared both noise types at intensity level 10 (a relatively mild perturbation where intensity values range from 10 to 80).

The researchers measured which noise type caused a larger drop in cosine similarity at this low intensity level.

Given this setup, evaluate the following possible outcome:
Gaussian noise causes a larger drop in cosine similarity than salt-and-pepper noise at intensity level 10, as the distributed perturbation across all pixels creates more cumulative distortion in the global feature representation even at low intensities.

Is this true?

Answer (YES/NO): NO